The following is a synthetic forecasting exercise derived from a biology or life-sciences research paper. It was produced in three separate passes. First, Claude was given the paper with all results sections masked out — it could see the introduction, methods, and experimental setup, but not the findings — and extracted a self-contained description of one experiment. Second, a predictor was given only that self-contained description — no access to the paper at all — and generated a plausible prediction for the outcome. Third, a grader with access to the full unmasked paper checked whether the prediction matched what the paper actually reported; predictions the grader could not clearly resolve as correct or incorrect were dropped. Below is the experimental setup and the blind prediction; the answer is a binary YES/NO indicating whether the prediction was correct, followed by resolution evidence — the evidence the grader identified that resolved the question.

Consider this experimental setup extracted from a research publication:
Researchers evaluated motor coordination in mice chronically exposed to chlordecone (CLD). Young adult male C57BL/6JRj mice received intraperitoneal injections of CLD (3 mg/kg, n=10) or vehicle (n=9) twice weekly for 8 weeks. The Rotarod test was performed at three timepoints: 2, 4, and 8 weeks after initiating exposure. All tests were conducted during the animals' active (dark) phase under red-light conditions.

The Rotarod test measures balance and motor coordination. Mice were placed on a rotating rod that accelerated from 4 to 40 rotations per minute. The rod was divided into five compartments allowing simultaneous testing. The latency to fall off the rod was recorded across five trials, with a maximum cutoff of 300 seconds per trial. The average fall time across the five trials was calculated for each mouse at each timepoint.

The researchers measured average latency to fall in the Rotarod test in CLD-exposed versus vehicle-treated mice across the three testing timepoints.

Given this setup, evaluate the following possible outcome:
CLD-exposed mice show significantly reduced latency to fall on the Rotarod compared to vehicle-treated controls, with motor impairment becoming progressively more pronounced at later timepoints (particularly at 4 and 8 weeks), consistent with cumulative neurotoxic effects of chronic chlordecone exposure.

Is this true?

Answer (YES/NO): NO